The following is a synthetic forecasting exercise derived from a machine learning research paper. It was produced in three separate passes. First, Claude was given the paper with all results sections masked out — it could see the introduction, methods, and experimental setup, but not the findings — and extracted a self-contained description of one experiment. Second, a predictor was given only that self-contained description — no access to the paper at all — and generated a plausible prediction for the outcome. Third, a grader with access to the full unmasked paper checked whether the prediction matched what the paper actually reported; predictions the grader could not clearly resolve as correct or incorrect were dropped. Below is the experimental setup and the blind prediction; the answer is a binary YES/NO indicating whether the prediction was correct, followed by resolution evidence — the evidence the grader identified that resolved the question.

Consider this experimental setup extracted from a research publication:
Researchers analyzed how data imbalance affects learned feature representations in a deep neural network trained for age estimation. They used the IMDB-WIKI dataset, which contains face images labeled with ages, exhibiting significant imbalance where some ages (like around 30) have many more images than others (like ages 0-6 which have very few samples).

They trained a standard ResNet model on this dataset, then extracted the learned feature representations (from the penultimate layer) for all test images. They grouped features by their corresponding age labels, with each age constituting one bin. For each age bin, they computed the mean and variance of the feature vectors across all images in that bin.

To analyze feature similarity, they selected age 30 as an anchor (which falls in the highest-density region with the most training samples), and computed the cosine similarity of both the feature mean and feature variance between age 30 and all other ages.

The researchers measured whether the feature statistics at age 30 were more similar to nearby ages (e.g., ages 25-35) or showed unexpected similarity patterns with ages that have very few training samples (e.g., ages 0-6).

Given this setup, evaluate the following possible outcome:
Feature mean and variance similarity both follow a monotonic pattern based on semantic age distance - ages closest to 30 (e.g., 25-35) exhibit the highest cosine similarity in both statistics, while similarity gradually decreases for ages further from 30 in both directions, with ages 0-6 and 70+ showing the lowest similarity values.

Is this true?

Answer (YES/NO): NO